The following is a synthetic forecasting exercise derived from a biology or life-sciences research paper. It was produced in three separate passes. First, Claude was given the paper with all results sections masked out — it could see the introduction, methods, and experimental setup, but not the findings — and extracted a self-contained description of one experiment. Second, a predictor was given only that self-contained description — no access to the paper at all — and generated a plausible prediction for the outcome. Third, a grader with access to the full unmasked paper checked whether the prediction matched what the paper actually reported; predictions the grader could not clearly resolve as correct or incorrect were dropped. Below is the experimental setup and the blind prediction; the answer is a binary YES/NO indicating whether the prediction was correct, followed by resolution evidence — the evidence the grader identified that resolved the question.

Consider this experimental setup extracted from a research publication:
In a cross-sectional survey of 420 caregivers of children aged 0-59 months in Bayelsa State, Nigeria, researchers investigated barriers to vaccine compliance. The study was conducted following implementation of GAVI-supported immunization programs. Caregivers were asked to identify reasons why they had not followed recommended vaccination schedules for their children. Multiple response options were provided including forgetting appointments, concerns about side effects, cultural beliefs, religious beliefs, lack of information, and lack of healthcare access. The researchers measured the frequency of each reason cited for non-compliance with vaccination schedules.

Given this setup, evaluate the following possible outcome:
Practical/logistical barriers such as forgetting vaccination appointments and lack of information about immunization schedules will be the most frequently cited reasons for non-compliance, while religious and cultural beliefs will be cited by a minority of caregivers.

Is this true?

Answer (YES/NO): NO